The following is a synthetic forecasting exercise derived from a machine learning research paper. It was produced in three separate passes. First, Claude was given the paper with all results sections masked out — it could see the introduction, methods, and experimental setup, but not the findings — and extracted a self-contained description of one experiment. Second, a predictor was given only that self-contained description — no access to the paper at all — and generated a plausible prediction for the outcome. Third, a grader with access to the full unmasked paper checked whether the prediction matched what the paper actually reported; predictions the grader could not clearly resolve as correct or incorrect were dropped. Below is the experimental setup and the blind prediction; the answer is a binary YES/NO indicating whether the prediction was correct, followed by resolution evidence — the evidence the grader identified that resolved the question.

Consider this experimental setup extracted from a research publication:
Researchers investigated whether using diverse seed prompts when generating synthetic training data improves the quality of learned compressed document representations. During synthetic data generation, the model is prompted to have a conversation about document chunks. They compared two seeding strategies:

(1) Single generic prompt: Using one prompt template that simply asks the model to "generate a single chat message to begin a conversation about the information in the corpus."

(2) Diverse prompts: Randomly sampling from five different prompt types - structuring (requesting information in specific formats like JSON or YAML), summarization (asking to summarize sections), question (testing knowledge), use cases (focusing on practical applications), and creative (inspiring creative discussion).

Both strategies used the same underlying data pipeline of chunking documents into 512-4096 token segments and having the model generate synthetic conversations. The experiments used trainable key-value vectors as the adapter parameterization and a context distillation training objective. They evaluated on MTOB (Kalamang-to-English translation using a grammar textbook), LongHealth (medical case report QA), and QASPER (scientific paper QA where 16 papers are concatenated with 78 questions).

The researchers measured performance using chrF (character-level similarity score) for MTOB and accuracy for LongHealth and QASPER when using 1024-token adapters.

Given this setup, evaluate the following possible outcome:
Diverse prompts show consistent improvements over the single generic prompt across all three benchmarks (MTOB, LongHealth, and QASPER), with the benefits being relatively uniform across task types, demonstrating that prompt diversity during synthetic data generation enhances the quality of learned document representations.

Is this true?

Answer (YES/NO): NO